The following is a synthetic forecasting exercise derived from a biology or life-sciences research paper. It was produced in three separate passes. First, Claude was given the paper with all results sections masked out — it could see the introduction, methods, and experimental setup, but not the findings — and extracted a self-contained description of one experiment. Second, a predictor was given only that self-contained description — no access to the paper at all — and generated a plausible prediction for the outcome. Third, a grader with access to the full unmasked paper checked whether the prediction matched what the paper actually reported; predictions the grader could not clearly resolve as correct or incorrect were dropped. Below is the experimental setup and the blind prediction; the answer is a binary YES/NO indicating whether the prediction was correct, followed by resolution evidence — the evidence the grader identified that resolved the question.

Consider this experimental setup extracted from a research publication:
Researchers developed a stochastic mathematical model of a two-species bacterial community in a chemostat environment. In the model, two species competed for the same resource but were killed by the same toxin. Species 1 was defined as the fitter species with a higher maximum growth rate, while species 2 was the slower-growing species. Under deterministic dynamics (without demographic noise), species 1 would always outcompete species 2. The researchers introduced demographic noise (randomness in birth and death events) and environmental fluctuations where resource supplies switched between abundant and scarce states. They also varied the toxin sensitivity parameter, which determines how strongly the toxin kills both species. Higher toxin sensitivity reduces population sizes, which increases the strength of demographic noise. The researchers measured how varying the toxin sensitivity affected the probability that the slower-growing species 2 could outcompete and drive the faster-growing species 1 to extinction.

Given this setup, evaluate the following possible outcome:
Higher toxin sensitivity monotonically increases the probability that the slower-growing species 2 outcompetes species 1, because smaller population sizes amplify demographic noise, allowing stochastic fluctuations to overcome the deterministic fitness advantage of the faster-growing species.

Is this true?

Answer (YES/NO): NO